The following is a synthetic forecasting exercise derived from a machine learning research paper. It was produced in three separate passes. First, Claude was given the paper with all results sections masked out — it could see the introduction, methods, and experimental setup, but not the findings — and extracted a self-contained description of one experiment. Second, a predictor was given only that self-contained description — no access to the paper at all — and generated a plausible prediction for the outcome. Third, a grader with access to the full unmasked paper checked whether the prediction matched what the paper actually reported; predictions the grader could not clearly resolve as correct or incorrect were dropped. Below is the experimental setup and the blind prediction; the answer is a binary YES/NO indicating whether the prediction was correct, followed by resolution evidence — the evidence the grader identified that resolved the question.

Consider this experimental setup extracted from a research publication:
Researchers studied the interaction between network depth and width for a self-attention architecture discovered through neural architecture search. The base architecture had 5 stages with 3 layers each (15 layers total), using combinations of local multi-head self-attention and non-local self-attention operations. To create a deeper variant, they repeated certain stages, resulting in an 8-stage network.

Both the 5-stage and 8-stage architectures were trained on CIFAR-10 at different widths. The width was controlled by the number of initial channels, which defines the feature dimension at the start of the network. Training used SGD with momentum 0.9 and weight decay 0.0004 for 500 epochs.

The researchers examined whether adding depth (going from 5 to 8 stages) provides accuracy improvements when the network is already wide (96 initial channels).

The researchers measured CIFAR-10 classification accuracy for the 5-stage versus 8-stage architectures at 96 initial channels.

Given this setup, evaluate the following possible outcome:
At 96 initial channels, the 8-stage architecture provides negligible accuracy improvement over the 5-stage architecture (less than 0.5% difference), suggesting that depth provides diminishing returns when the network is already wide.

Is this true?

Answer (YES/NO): NO